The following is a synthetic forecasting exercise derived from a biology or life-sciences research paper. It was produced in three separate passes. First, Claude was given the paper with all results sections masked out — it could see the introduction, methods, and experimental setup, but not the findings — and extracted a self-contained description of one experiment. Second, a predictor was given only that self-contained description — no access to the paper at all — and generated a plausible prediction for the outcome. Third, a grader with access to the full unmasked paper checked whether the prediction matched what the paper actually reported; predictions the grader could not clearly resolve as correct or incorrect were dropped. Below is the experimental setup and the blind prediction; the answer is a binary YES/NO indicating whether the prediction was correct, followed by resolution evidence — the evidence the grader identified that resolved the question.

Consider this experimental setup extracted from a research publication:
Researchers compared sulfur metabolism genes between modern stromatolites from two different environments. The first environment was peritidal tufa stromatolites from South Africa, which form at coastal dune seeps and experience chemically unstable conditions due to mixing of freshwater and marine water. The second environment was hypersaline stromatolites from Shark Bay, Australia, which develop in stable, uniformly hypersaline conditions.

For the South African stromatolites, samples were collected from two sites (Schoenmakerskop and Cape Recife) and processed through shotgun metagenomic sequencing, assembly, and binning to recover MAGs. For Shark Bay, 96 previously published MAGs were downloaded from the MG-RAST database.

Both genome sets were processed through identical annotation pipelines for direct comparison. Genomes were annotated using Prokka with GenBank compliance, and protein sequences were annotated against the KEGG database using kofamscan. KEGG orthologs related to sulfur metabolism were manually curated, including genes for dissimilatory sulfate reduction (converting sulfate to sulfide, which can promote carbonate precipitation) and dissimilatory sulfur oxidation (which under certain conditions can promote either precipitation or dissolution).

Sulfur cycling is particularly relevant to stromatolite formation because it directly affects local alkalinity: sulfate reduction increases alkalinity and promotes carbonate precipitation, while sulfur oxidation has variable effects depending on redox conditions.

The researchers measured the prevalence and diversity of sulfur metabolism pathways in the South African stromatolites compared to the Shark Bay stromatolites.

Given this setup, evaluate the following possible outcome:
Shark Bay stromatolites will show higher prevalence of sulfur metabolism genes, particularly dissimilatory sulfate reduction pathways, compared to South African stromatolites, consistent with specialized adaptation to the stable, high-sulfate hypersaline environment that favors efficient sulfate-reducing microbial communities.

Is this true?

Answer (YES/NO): YES